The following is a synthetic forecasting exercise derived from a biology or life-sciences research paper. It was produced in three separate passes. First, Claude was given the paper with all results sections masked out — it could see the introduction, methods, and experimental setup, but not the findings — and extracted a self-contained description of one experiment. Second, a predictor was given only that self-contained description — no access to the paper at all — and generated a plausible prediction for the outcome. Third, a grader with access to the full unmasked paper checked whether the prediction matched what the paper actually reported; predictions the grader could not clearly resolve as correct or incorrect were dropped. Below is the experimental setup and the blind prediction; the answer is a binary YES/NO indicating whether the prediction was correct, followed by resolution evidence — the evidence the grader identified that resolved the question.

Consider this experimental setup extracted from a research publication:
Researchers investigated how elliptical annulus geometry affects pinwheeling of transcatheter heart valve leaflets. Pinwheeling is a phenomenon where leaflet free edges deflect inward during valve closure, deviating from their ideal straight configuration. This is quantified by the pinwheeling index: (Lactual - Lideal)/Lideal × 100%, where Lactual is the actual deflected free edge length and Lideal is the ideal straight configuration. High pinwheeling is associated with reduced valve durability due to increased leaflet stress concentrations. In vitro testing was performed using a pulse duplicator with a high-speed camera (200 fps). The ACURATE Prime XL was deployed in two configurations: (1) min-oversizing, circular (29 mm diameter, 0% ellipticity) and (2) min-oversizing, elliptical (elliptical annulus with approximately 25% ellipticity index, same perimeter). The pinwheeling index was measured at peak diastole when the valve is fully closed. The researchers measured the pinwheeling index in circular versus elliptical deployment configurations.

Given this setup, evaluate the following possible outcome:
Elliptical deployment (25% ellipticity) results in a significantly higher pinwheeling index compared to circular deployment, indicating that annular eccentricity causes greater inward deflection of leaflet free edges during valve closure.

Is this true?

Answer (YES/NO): NO